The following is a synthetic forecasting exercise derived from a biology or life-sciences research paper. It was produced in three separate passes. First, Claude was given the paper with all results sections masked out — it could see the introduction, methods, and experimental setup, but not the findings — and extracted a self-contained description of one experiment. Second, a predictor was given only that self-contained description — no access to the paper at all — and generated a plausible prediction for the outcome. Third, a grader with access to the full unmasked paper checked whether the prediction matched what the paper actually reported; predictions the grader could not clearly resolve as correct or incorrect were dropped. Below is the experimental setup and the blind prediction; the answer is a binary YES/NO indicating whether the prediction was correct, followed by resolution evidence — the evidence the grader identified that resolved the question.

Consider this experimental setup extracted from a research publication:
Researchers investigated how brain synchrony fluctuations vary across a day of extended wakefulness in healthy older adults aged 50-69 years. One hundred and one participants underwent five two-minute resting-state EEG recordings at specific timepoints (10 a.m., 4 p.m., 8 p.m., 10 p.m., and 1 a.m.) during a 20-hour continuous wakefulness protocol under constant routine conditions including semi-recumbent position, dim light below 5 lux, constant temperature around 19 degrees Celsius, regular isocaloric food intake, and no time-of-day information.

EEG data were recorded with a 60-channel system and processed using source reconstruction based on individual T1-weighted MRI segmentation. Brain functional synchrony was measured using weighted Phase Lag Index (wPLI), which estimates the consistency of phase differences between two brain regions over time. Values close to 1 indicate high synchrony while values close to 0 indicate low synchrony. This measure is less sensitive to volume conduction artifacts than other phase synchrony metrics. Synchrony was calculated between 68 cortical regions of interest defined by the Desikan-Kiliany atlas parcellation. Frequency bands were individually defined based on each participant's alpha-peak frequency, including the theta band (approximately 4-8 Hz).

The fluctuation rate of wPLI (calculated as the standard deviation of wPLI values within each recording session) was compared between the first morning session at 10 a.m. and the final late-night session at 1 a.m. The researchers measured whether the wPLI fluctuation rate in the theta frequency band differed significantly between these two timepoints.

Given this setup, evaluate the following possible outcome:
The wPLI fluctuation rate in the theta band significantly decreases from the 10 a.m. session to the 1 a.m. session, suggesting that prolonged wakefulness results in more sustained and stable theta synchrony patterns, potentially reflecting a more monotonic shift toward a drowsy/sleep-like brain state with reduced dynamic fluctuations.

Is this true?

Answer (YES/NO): NO